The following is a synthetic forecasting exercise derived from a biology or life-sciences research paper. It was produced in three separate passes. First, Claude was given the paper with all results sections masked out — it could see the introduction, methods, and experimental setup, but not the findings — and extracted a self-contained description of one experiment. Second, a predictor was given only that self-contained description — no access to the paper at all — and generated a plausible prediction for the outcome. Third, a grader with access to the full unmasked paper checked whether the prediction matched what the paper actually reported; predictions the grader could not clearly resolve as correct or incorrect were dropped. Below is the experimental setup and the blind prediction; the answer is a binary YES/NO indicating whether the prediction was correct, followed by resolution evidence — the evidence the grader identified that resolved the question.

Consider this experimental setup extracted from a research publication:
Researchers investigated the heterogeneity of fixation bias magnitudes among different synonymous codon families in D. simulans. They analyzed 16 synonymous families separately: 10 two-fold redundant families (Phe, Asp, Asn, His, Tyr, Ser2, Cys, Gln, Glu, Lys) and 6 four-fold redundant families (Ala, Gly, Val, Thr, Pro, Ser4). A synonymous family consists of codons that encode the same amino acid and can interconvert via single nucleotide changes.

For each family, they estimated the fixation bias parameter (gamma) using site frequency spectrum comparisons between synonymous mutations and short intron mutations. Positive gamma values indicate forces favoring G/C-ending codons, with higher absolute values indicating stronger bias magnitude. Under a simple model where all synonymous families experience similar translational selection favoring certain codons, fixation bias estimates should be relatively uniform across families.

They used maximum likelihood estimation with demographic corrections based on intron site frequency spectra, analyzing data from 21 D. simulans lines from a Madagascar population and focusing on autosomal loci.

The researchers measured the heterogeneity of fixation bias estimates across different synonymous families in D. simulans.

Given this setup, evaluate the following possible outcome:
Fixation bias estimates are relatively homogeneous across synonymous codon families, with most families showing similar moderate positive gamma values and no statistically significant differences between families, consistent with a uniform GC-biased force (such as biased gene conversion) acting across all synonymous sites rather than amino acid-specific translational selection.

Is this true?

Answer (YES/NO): NO